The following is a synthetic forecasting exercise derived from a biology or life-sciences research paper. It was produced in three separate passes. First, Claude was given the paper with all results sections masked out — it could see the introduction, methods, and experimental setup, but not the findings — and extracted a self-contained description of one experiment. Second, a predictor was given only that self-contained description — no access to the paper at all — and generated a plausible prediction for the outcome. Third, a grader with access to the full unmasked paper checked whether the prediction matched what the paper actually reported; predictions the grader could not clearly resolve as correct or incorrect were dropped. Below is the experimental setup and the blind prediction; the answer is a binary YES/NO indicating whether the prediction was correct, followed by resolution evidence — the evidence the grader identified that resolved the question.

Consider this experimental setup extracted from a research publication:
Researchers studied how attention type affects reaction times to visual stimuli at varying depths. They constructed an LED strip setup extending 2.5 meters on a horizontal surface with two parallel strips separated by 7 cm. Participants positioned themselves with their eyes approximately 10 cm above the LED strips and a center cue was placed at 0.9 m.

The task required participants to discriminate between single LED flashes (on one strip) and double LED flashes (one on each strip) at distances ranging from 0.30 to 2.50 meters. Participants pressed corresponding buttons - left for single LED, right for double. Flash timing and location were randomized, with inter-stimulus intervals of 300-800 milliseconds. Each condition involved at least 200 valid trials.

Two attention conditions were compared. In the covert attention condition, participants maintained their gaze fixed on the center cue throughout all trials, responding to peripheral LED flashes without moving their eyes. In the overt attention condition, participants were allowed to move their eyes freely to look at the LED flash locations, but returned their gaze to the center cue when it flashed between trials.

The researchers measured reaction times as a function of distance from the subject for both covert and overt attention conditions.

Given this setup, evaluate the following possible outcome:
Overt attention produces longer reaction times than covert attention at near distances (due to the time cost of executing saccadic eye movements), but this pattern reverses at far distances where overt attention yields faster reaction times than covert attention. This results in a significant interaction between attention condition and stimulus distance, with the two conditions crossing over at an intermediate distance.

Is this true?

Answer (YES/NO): NO